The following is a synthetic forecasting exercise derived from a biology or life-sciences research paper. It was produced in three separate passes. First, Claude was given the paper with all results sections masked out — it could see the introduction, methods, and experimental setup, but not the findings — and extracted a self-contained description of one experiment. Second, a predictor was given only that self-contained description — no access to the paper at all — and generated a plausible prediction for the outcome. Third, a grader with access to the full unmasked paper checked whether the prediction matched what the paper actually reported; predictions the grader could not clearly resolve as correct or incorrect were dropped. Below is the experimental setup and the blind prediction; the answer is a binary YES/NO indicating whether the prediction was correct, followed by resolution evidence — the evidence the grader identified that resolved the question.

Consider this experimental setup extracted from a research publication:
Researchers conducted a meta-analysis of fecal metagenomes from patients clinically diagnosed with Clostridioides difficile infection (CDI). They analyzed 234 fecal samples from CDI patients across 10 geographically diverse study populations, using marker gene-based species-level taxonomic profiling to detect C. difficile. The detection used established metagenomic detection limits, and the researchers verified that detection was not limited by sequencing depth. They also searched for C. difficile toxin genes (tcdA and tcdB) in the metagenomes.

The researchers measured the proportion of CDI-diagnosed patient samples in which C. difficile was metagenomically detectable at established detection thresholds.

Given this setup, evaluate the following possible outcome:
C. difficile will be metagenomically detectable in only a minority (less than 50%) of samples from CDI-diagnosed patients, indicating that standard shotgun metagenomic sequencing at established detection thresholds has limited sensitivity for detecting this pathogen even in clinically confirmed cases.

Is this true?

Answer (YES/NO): NO